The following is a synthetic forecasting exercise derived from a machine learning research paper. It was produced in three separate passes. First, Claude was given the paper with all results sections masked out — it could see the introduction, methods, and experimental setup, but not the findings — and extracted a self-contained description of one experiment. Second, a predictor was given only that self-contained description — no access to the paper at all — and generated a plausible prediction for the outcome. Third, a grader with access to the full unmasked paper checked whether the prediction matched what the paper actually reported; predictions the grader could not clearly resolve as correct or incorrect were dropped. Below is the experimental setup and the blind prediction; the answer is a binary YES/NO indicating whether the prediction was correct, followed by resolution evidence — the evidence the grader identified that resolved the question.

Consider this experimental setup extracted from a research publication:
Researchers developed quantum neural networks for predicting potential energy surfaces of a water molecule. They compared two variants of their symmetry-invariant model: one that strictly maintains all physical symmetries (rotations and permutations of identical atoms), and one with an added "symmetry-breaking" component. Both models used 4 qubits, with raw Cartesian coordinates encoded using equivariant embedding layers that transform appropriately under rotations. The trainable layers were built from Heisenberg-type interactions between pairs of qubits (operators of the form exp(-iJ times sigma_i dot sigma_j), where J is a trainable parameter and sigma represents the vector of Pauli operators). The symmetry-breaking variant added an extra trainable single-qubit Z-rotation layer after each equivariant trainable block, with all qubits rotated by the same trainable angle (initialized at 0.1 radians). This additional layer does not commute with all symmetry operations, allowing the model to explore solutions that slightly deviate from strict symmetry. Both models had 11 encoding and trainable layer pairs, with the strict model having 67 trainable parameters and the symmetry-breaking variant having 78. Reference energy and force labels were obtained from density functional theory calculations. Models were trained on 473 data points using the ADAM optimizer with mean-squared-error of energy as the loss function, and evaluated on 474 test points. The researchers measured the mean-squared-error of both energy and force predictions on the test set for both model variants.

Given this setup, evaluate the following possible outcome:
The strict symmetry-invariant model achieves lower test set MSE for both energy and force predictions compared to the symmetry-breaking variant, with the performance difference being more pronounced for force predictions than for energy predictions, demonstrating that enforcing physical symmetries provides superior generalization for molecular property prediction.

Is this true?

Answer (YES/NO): NO